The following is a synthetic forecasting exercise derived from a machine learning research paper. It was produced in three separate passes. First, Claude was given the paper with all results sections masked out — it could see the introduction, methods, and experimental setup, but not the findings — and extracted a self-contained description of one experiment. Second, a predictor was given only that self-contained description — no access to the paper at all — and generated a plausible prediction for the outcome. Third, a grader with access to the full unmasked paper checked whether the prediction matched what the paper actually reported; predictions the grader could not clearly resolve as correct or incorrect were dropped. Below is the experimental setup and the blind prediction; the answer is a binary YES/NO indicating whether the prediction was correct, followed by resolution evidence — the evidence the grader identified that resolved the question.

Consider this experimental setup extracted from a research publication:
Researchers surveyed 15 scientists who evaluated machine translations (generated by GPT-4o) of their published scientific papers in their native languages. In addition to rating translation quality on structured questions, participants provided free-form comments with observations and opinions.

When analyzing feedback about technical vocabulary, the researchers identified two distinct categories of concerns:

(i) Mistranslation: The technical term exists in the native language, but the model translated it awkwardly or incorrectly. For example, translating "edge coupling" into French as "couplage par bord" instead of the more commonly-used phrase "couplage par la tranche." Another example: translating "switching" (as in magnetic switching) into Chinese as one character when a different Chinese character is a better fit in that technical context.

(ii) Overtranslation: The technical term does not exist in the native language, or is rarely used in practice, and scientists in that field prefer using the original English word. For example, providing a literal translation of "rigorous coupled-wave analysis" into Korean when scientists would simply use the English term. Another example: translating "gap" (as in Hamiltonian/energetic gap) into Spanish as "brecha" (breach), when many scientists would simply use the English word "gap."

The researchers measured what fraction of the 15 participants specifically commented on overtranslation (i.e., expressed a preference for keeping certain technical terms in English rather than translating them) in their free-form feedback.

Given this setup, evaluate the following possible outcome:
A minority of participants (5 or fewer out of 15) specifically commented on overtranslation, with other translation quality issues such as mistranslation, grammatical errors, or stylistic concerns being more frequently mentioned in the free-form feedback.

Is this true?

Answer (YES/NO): YES